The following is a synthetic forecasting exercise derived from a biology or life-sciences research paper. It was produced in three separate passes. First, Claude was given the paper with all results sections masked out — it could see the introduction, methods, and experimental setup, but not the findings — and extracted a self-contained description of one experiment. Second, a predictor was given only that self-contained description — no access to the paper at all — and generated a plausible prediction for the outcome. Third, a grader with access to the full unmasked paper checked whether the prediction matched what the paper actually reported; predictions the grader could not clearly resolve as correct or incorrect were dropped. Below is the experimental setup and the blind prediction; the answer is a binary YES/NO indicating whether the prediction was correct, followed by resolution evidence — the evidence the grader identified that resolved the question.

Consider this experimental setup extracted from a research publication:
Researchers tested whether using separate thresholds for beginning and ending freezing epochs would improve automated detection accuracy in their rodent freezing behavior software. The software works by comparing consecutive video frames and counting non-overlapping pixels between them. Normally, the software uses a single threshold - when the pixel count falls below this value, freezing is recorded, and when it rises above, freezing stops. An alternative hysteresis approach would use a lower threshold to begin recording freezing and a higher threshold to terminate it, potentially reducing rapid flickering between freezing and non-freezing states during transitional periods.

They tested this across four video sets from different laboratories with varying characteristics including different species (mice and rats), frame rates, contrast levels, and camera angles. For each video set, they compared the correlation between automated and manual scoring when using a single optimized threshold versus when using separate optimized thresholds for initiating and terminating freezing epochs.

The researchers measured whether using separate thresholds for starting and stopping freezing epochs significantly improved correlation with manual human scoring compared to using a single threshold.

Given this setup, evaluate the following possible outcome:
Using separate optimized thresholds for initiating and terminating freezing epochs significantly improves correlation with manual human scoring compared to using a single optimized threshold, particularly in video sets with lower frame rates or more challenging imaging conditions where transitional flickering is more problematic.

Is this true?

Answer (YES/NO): NO